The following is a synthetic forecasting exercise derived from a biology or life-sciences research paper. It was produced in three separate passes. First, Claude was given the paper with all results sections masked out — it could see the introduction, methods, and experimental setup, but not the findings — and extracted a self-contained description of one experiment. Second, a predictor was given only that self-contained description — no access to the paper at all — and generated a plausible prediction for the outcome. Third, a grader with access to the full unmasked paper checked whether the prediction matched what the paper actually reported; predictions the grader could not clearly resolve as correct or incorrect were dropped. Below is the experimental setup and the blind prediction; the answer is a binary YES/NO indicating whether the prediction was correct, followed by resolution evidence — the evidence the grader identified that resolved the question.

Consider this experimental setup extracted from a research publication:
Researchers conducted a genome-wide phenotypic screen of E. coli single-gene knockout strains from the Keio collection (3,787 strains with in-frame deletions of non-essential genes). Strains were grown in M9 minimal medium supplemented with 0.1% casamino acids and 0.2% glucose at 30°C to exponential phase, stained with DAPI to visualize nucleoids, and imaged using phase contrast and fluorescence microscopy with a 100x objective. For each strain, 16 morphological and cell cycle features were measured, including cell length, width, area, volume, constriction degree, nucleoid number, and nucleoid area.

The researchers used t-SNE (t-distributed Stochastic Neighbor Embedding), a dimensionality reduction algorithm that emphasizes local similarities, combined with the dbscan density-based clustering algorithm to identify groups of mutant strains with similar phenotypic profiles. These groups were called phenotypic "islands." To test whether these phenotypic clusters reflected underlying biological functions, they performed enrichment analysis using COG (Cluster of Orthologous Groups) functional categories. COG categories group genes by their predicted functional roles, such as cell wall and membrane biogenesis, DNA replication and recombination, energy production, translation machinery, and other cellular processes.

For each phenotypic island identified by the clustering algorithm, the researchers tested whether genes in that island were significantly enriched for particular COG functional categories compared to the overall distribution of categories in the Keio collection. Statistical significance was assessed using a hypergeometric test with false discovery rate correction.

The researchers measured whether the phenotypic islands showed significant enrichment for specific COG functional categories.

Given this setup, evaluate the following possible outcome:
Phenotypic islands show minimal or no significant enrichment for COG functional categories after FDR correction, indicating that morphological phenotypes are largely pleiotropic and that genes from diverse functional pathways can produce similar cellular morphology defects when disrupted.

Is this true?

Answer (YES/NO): NO